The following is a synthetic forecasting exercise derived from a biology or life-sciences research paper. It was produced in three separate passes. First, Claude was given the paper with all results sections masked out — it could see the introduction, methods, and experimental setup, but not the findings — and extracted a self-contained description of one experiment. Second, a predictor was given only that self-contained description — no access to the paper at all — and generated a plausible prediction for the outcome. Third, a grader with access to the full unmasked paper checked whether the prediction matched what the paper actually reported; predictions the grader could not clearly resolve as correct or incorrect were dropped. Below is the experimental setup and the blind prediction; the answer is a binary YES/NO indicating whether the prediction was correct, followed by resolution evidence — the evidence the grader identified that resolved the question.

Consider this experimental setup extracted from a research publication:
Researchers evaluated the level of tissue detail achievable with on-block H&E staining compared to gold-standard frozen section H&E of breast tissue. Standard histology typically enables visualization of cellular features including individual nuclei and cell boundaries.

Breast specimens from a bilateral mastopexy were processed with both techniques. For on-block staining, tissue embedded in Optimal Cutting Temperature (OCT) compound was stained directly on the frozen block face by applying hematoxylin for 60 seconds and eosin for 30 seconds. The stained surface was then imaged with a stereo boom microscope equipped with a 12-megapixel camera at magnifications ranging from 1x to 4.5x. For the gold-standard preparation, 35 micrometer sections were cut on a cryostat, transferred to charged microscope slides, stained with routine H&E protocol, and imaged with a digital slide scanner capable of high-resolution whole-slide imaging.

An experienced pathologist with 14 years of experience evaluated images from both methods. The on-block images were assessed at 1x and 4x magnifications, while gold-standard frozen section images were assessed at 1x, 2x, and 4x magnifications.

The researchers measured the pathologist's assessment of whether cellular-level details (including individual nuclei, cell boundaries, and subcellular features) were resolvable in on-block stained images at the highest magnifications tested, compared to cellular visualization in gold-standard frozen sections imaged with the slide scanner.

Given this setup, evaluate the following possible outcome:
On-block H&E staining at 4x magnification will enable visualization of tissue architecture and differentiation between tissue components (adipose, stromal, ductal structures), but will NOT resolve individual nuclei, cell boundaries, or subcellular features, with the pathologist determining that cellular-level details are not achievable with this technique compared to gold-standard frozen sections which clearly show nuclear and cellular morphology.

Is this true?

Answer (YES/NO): YES